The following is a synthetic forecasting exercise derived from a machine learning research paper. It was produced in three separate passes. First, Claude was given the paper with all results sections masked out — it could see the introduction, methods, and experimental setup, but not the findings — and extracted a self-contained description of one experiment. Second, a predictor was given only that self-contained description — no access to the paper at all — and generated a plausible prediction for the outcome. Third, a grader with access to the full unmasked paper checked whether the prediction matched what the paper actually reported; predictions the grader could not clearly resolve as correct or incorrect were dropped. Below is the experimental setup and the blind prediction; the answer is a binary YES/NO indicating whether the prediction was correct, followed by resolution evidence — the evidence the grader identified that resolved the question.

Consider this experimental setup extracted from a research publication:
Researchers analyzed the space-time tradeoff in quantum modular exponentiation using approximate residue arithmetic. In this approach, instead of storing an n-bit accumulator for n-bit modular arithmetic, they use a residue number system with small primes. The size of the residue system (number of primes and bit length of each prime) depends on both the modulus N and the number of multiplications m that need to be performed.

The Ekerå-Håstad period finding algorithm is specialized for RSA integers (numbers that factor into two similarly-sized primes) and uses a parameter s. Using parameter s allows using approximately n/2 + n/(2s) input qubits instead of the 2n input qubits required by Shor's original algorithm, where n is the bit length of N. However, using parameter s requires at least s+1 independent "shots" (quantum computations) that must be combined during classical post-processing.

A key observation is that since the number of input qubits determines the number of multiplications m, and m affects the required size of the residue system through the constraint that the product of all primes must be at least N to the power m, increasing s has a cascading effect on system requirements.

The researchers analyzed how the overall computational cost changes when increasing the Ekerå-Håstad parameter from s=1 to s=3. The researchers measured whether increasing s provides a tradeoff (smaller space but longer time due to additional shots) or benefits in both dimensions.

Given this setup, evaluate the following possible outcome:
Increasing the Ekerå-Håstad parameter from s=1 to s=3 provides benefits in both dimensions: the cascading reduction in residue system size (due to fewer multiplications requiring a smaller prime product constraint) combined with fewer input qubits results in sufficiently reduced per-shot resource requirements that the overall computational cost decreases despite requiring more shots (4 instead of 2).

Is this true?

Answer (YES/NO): YES